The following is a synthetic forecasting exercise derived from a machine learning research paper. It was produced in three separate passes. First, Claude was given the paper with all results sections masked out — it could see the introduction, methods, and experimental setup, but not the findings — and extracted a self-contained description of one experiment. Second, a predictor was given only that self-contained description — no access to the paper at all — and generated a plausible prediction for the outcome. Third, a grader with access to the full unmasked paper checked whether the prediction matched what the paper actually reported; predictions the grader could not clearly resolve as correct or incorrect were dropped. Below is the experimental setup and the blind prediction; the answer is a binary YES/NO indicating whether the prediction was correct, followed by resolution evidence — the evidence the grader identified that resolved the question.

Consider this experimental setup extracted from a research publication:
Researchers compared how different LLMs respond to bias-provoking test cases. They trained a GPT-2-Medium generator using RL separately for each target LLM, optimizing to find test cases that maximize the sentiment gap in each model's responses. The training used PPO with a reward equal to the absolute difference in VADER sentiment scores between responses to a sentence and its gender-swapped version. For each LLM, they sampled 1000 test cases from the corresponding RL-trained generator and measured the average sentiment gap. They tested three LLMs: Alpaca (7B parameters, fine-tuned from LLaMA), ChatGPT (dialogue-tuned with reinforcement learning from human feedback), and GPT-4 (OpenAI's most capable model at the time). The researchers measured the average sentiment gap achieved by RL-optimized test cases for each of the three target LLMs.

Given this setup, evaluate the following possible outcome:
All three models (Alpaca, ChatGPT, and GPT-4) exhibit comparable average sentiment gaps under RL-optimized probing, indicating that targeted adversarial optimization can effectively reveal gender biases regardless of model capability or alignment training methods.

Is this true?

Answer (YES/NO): NO